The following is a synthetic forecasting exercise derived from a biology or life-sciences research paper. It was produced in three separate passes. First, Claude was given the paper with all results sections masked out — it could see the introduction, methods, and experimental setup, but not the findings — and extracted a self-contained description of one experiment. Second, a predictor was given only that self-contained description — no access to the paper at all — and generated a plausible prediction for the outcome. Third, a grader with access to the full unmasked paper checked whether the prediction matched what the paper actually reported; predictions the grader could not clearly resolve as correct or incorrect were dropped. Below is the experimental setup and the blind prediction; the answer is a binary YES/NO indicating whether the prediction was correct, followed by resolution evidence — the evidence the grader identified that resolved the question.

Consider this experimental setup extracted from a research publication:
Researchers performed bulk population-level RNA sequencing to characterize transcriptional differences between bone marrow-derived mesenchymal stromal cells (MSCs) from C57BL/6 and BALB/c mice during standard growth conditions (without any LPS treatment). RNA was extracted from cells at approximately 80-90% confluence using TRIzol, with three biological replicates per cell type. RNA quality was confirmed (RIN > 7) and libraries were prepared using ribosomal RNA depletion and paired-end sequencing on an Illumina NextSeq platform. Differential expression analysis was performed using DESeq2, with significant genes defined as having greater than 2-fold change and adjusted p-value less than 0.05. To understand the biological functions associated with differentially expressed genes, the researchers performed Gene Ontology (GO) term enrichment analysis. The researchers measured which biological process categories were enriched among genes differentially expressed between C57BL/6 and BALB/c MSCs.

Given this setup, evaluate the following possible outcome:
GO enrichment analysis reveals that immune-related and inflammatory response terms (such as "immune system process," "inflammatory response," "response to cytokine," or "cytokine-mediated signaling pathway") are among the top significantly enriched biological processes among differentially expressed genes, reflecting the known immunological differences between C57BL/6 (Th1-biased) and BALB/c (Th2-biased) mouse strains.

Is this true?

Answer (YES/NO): YES